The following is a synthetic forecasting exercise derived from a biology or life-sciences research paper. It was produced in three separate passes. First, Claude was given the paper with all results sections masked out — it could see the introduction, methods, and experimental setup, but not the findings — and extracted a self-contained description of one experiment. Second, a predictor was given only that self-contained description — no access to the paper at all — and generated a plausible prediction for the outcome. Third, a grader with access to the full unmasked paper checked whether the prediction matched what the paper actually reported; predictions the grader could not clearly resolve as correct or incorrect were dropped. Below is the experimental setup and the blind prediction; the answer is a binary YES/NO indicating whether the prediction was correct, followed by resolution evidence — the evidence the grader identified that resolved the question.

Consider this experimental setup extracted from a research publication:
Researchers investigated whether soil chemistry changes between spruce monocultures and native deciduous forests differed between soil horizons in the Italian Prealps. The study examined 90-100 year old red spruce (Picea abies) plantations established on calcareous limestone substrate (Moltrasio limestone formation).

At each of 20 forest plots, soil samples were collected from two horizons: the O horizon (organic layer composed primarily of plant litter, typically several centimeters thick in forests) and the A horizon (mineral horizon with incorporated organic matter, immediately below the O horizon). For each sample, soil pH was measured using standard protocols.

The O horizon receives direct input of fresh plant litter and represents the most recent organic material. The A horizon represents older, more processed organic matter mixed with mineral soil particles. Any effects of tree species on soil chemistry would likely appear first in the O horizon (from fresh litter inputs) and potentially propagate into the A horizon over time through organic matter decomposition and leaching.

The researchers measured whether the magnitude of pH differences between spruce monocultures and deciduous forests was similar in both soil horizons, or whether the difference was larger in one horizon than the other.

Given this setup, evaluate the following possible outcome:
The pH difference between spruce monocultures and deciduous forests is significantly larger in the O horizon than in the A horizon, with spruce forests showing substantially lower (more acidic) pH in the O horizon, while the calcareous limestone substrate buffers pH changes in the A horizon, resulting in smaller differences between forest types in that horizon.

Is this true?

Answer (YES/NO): NO